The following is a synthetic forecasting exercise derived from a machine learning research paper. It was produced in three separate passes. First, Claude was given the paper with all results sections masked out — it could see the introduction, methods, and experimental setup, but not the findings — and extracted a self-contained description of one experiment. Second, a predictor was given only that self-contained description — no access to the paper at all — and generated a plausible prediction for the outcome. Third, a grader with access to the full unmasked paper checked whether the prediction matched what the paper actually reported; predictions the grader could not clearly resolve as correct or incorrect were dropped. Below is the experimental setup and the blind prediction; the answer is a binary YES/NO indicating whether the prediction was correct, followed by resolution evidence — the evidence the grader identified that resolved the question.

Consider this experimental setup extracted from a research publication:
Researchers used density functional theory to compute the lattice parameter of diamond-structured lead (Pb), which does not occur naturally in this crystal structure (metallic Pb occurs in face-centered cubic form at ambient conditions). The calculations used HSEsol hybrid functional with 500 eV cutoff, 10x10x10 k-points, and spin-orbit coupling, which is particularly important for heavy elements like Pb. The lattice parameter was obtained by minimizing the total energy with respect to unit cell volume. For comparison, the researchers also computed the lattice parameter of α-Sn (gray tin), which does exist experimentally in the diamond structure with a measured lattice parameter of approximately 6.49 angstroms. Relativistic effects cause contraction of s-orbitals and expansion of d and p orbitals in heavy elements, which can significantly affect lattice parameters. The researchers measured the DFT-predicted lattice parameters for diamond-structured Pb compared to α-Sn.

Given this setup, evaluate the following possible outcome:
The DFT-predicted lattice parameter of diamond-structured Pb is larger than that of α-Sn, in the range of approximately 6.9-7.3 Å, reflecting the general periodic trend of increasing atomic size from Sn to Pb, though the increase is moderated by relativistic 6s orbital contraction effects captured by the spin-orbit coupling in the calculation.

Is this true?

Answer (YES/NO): YES